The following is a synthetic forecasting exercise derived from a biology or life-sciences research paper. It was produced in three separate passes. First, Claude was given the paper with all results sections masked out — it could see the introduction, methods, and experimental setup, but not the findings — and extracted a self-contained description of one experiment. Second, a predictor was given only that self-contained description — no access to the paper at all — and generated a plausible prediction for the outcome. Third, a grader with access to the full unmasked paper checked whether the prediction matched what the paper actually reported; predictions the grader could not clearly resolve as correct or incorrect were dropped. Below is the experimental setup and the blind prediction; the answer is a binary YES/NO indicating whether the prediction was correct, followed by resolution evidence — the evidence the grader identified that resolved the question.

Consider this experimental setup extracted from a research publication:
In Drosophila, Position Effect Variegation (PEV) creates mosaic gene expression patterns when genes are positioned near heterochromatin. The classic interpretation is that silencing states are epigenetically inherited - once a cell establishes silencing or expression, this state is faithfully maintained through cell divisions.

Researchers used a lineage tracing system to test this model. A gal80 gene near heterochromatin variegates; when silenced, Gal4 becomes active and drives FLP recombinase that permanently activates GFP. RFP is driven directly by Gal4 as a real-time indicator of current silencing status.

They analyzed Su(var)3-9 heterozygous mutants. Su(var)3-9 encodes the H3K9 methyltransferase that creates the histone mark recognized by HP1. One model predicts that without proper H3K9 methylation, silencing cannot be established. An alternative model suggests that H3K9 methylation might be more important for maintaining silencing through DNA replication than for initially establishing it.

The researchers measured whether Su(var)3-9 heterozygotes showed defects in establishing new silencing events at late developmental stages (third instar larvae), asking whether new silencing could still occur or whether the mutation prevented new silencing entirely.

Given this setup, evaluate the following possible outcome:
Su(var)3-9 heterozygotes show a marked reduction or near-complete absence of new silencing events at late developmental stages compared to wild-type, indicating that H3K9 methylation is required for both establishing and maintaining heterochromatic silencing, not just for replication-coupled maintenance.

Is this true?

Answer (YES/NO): NO